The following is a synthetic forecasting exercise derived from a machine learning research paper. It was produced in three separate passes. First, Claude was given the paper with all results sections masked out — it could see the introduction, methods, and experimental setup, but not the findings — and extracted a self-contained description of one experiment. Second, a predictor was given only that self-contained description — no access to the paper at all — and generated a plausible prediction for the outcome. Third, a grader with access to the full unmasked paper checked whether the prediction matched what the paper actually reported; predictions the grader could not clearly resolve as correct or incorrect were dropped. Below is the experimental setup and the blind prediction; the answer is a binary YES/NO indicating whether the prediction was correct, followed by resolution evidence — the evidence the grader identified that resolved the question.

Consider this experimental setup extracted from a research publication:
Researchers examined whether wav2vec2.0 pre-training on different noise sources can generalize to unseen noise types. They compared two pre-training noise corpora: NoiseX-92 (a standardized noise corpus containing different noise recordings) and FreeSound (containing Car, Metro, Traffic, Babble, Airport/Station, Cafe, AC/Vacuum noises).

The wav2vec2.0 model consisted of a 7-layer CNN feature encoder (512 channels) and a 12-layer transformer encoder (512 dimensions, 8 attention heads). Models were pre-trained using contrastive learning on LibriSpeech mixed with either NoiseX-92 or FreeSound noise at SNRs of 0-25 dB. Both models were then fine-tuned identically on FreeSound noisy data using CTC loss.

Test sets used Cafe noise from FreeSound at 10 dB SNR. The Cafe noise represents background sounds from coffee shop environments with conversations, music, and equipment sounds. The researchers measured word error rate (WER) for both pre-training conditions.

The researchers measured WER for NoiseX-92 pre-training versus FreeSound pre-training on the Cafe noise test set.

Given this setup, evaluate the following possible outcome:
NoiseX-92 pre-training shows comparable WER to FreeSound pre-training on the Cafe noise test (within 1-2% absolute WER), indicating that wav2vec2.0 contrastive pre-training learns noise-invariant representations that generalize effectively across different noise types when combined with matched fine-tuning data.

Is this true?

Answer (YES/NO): YES